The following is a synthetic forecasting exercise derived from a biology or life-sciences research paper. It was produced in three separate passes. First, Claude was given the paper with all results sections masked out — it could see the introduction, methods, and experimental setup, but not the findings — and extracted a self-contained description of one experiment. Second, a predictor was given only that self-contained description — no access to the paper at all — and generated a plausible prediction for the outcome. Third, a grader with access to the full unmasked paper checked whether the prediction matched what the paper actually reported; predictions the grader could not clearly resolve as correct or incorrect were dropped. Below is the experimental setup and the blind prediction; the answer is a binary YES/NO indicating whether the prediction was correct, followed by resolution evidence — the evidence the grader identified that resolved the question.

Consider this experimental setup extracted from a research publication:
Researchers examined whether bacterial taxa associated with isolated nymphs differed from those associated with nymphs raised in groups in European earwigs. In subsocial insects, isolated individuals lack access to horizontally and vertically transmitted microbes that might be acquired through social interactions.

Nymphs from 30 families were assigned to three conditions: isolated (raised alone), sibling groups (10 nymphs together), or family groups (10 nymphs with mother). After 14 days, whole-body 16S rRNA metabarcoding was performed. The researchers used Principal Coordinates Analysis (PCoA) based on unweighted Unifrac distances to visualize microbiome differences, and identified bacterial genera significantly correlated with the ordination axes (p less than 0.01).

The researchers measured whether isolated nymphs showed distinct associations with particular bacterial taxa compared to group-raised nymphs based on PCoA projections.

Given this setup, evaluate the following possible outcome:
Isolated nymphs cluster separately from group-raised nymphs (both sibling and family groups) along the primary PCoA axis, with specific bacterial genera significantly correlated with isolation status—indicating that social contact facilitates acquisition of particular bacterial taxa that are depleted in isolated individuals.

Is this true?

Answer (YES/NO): YES